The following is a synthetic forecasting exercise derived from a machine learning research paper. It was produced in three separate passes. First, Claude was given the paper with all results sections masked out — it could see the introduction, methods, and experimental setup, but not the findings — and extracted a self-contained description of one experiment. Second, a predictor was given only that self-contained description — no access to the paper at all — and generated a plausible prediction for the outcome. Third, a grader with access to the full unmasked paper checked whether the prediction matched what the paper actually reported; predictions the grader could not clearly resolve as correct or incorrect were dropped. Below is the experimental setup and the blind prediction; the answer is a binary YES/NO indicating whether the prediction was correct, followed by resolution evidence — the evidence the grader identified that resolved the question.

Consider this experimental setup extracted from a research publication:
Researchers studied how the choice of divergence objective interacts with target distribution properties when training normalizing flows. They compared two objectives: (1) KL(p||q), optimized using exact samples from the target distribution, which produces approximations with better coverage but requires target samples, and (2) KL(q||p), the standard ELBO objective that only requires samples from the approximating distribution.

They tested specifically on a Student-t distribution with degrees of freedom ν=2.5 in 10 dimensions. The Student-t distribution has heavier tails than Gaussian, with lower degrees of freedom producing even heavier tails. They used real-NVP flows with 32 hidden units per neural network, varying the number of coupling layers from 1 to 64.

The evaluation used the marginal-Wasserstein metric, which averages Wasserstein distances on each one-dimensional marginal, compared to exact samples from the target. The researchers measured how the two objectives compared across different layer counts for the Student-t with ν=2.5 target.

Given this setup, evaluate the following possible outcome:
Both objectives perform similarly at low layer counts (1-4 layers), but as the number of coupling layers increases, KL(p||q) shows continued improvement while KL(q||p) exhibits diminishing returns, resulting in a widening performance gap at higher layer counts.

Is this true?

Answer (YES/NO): NO